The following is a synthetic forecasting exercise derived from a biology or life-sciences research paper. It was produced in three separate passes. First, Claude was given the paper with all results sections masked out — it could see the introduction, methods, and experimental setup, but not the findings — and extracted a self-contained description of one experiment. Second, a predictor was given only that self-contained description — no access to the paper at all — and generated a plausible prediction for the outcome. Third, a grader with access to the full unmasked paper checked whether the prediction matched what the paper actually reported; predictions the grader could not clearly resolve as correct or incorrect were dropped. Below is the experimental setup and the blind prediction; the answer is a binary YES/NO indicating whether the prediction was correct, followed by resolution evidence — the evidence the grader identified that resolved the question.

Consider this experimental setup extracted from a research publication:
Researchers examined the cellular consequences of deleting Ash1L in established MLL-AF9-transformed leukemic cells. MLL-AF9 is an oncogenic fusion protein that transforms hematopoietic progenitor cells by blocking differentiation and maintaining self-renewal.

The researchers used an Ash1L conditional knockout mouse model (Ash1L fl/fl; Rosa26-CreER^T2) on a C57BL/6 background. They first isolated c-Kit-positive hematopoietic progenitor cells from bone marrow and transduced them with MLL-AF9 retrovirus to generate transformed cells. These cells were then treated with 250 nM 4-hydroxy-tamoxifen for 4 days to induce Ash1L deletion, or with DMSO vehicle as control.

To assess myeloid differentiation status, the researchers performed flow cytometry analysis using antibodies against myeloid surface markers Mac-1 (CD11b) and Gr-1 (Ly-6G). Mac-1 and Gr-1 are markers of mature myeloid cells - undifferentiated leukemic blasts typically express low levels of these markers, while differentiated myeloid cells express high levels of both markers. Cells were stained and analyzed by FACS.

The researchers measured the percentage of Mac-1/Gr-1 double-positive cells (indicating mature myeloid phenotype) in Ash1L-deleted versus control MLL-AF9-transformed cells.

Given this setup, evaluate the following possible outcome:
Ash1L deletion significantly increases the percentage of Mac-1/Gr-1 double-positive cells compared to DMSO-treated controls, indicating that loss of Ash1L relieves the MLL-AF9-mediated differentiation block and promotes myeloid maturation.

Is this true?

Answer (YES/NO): YES